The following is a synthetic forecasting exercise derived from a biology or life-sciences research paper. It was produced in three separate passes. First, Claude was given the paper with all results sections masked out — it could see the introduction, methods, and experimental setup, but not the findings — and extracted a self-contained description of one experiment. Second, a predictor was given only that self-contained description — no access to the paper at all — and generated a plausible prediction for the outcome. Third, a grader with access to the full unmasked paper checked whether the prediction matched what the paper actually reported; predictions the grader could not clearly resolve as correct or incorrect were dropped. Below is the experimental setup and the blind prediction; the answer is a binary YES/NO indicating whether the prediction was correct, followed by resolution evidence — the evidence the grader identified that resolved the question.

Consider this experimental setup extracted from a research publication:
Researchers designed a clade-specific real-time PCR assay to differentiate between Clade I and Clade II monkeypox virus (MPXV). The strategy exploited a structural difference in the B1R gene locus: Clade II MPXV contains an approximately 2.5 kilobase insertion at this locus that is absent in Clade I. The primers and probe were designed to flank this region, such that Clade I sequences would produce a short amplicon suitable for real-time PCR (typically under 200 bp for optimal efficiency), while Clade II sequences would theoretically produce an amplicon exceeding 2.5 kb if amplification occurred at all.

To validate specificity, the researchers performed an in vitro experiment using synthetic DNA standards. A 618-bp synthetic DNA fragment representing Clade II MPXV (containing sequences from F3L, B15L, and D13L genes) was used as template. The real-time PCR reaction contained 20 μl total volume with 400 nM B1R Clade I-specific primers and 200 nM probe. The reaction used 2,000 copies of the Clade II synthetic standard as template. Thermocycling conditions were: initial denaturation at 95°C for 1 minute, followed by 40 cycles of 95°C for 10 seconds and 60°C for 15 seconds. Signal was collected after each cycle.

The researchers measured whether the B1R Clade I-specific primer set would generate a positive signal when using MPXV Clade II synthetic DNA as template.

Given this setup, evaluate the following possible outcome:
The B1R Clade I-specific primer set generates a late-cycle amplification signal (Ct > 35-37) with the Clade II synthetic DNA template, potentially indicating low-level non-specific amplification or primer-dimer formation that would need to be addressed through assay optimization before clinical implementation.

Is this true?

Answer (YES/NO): NO